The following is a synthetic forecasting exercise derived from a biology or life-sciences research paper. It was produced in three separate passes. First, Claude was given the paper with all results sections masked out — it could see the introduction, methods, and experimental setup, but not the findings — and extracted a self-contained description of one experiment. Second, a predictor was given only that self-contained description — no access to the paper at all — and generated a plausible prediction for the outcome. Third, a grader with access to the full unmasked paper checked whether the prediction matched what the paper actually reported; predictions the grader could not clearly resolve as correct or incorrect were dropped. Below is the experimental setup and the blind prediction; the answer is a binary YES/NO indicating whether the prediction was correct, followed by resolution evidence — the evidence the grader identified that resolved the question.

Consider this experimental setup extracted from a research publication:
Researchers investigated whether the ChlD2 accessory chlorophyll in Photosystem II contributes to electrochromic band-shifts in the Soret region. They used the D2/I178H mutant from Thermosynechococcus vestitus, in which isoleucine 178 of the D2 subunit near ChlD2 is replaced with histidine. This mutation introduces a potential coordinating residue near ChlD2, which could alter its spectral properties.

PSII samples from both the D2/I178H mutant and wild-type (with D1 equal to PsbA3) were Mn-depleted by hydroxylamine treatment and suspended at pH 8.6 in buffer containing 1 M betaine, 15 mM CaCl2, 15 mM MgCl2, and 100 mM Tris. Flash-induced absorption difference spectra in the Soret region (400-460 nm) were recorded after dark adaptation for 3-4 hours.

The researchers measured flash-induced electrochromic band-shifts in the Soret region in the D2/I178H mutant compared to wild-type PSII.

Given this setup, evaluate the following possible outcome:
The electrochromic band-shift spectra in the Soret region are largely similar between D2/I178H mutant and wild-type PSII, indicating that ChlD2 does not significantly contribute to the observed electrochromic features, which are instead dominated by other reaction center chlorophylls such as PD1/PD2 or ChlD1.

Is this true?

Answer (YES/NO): NO